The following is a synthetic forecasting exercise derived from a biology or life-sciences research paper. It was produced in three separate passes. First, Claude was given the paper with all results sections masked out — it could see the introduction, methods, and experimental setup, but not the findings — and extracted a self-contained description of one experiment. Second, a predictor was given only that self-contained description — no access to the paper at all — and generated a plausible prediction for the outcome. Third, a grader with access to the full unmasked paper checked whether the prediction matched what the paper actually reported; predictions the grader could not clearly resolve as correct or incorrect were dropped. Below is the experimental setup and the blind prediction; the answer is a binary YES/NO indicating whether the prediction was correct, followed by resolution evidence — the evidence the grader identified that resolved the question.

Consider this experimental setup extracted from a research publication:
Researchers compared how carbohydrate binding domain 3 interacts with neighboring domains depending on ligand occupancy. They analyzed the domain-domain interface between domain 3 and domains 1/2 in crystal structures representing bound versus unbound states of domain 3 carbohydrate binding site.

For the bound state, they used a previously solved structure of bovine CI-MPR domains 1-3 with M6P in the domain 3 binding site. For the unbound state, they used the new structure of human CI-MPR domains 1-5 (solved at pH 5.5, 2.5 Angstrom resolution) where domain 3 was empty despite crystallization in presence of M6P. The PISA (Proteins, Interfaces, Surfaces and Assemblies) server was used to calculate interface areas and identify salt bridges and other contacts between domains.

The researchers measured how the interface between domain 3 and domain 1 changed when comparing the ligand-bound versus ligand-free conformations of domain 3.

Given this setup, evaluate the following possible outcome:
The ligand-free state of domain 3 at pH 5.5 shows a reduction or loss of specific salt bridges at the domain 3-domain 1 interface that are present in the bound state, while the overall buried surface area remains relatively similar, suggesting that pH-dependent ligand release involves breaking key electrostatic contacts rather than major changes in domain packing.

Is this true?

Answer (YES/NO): NO